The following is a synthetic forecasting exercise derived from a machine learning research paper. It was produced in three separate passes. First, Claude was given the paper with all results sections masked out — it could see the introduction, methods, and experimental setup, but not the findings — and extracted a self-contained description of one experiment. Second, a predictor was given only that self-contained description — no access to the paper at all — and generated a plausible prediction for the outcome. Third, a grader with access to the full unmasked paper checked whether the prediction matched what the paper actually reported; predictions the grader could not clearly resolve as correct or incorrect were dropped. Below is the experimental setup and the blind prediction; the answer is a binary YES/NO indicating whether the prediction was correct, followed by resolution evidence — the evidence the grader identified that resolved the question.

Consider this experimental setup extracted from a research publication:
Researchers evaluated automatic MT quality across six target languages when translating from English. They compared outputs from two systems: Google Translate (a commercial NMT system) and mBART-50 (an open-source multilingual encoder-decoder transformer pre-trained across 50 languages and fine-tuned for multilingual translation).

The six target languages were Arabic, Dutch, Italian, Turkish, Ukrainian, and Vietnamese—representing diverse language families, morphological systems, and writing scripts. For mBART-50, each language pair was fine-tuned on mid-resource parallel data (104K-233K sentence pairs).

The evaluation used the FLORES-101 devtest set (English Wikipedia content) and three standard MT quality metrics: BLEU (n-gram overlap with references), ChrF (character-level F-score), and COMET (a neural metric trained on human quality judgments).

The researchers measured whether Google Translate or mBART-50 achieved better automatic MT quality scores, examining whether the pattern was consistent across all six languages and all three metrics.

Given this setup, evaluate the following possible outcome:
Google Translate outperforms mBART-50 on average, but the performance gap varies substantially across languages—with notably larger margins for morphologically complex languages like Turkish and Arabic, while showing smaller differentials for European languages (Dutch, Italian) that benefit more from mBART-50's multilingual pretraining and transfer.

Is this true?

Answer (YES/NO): YES